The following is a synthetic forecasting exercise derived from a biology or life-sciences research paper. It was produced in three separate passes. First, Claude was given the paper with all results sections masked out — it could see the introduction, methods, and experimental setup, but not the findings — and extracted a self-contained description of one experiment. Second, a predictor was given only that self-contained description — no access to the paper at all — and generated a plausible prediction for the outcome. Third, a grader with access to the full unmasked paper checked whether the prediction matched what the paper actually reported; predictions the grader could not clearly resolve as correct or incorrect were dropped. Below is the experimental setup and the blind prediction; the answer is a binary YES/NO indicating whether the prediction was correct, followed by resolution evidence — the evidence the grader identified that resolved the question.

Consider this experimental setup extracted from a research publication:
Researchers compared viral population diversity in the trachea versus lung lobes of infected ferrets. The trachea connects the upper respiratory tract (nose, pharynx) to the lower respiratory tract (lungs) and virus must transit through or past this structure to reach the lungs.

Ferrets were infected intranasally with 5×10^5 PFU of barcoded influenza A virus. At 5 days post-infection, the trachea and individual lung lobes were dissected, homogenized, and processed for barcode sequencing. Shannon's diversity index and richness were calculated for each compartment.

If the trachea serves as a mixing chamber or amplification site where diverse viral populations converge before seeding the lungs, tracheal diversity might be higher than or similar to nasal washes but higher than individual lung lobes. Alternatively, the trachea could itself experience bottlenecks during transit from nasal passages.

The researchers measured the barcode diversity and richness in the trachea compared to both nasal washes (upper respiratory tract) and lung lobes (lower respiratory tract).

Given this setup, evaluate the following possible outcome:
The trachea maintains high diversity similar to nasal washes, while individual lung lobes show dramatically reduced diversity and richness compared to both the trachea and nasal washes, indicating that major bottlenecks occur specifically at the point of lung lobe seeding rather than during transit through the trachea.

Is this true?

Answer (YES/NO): NO